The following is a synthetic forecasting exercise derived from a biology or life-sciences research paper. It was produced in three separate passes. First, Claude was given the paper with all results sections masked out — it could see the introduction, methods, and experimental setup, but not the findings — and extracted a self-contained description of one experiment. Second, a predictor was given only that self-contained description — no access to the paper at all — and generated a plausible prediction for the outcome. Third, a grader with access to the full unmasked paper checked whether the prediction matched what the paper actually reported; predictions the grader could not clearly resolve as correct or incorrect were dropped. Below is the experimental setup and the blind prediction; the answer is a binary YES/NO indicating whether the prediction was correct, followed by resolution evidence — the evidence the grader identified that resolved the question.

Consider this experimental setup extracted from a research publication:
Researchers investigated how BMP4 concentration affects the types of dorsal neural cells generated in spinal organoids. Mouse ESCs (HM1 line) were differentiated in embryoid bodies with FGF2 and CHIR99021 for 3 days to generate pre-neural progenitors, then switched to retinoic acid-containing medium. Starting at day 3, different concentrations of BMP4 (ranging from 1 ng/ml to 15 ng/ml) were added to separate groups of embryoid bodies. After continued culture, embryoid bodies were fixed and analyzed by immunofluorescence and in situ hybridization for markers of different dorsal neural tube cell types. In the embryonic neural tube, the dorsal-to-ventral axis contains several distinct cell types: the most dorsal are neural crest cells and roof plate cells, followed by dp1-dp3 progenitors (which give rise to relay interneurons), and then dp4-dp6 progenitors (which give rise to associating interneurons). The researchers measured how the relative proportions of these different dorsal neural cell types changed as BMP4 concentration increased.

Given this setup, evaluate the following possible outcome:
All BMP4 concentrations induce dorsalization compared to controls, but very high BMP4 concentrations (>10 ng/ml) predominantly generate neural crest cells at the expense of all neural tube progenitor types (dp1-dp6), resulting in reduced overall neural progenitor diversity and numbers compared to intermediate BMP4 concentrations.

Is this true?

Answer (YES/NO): NO